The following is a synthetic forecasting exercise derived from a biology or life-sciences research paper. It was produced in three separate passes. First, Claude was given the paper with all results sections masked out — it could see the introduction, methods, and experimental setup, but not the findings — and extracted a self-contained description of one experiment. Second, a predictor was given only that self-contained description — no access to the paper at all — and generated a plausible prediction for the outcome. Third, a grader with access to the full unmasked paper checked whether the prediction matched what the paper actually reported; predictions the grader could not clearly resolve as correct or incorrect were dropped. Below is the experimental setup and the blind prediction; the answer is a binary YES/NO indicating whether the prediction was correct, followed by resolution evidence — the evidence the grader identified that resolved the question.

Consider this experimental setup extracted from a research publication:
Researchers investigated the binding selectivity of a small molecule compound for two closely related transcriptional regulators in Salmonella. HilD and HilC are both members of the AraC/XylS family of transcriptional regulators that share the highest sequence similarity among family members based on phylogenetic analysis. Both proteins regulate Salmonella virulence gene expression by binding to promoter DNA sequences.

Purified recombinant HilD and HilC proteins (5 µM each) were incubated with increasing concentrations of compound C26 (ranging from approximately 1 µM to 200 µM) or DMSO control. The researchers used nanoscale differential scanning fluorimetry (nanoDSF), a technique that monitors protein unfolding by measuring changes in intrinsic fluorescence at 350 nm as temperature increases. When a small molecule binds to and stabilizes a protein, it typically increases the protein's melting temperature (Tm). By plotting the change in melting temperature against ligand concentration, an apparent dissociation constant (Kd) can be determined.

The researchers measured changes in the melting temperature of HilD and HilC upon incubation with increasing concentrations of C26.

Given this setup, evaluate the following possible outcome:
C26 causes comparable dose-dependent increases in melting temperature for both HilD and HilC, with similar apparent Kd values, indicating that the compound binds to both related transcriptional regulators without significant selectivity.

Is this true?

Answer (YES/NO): NO